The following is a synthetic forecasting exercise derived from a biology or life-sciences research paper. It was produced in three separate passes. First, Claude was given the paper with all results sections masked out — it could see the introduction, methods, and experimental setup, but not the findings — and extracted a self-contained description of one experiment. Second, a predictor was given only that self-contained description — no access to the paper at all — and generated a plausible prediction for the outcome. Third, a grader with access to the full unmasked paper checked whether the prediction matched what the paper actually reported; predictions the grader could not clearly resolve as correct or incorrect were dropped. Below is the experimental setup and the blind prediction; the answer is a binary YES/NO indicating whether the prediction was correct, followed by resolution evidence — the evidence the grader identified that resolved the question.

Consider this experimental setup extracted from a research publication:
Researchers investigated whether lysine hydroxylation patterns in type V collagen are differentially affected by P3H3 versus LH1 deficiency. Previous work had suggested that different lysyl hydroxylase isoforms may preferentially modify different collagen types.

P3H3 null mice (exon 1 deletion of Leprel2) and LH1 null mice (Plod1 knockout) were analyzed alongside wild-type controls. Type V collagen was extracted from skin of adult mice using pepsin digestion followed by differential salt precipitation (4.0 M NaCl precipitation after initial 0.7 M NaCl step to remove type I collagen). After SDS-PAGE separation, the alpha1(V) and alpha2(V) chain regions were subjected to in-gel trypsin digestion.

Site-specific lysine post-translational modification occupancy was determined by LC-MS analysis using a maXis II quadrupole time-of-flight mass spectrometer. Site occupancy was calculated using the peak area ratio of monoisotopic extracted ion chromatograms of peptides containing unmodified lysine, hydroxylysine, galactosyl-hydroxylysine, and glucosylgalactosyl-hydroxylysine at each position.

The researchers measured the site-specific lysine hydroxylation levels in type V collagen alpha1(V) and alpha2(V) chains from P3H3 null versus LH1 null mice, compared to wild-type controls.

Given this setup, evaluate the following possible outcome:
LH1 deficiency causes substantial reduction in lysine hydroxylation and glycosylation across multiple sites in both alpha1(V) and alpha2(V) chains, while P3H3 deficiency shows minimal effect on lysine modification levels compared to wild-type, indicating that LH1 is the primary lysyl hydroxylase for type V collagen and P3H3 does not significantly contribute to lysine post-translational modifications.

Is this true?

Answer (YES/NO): NO